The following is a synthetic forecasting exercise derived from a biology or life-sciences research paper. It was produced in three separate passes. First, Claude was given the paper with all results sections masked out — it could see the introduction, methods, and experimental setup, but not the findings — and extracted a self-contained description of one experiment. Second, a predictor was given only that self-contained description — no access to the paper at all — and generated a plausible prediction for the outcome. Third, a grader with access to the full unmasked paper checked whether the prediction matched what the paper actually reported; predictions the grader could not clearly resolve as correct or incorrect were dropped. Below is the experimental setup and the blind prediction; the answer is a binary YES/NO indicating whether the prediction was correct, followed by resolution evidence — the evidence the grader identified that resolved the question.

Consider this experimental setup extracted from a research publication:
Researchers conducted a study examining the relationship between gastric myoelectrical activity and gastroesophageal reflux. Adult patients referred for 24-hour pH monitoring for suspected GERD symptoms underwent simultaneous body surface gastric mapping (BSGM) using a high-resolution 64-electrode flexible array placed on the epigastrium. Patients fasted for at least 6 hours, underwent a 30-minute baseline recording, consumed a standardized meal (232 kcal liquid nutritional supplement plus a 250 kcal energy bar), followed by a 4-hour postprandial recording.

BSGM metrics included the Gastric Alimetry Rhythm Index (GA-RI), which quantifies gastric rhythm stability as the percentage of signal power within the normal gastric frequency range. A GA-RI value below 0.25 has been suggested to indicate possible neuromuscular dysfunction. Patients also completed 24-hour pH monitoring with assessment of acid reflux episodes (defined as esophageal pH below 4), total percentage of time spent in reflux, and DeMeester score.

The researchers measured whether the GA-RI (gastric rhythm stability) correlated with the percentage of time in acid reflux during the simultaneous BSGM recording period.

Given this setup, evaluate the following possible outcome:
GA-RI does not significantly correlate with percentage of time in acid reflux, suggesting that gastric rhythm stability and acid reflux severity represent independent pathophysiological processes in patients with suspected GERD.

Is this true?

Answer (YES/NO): NO